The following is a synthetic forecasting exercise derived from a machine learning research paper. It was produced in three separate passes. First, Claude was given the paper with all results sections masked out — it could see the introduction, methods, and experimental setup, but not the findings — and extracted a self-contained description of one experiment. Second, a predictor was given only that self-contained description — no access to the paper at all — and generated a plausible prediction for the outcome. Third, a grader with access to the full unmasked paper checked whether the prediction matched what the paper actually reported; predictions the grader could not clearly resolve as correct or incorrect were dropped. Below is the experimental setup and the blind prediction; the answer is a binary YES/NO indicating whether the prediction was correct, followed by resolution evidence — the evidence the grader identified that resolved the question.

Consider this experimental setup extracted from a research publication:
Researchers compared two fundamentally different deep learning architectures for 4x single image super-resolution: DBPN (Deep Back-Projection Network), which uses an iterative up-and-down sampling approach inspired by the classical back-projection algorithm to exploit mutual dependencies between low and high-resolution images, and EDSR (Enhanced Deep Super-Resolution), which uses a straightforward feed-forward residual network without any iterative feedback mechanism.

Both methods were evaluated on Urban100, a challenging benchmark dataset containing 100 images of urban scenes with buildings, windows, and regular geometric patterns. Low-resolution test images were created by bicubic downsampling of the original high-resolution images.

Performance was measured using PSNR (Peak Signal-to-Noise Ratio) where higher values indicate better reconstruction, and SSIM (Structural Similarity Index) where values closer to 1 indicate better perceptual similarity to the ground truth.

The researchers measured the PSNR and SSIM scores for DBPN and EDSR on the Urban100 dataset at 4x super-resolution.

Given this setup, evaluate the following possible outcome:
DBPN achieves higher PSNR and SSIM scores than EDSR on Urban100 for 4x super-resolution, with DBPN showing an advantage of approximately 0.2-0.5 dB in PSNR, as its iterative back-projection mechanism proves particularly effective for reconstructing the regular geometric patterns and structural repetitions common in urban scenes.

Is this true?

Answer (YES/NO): NO